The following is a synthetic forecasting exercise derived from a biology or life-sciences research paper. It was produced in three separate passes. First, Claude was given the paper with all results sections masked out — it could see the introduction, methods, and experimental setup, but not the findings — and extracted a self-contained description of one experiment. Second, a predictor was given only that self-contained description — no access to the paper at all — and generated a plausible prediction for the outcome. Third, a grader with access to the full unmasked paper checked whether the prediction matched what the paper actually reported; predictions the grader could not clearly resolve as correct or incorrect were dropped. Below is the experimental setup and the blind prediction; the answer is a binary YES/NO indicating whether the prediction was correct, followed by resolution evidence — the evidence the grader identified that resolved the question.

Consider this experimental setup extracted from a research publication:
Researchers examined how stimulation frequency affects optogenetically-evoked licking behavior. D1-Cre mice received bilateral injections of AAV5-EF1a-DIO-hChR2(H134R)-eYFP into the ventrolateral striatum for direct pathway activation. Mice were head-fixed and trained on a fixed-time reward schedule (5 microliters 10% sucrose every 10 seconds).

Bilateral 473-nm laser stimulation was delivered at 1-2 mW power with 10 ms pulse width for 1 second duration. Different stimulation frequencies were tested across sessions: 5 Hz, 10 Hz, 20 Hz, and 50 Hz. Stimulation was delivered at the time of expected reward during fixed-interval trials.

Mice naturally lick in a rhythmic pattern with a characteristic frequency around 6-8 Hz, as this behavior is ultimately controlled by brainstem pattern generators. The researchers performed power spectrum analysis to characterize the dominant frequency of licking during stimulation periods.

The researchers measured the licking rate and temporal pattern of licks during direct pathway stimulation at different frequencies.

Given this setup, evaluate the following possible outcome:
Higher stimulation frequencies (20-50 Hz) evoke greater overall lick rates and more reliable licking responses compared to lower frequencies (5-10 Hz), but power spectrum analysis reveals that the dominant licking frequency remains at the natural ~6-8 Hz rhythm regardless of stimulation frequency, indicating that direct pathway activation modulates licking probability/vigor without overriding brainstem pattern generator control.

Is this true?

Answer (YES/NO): NO